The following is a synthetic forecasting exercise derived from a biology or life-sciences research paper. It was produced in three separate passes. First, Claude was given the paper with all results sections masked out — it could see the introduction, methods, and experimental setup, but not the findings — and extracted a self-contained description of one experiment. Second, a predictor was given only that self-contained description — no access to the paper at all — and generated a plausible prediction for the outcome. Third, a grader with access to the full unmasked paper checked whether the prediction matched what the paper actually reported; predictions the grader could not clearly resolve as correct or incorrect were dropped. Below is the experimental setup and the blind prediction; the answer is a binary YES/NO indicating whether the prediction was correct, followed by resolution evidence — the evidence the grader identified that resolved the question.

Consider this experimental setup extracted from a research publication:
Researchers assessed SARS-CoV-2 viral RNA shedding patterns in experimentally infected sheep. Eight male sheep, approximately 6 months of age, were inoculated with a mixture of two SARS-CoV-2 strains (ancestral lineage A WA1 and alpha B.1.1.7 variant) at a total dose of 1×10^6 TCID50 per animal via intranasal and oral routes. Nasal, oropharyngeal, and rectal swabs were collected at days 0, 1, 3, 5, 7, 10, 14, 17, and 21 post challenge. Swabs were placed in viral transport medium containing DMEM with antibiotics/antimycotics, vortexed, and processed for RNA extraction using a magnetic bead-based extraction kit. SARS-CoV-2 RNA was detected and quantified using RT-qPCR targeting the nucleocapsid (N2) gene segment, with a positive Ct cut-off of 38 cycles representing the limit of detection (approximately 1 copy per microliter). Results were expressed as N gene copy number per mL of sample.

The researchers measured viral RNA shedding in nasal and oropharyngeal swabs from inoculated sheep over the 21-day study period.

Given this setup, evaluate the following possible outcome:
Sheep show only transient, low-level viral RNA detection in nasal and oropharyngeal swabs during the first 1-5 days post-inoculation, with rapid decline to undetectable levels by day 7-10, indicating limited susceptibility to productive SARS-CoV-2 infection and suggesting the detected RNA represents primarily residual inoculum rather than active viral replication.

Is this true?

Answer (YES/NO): NO